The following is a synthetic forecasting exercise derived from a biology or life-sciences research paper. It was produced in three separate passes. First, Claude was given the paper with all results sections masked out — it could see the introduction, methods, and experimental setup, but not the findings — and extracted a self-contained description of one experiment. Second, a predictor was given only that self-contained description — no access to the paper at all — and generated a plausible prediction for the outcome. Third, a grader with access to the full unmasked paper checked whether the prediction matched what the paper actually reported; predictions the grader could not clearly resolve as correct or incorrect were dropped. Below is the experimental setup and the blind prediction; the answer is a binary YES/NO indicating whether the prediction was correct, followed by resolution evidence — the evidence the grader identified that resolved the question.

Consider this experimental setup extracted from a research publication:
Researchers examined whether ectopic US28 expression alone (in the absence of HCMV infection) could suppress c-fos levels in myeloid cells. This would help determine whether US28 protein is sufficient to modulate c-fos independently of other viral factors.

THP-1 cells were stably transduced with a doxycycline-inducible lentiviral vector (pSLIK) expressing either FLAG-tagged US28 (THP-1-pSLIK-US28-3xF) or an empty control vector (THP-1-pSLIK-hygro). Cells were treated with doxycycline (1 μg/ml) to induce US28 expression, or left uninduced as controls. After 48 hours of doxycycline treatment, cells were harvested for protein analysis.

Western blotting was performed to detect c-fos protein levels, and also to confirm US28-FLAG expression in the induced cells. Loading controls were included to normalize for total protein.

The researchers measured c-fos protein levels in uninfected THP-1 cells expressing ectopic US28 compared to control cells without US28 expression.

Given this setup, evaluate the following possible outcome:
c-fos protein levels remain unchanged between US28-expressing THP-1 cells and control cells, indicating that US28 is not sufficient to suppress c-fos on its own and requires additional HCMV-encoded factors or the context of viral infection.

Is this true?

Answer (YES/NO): NO